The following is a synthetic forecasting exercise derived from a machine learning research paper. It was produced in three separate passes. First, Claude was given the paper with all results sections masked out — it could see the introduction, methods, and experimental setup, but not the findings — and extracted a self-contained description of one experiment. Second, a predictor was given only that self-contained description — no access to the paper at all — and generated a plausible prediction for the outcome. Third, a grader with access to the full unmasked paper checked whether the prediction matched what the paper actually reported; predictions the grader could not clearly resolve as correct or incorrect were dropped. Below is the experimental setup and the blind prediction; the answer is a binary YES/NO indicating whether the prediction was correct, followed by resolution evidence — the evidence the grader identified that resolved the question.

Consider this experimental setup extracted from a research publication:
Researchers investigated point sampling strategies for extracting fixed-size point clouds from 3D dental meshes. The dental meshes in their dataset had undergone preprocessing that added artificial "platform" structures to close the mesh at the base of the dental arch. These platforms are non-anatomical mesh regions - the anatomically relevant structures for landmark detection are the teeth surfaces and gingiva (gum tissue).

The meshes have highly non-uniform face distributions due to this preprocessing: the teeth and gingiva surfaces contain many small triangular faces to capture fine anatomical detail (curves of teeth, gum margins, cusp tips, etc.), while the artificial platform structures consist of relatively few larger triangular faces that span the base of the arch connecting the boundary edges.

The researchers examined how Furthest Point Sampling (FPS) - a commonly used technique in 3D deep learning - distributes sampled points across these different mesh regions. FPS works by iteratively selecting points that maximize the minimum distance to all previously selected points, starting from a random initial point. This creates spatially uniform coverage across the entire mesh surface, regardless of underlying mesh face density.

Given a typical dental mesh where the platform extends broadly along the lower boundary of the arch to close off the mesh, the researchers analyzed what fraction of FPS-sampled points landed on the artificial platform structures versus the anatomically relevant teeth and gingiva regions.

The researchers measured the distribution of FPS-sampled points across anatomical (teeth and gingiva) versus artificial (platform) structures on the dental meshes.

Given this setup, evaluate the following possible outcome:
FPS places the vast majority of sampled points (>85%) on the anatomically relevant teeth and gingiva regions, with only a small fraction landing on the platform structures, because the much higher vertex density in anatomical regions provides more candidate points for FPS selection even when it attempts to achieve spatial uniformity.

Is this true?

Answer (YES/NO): NO